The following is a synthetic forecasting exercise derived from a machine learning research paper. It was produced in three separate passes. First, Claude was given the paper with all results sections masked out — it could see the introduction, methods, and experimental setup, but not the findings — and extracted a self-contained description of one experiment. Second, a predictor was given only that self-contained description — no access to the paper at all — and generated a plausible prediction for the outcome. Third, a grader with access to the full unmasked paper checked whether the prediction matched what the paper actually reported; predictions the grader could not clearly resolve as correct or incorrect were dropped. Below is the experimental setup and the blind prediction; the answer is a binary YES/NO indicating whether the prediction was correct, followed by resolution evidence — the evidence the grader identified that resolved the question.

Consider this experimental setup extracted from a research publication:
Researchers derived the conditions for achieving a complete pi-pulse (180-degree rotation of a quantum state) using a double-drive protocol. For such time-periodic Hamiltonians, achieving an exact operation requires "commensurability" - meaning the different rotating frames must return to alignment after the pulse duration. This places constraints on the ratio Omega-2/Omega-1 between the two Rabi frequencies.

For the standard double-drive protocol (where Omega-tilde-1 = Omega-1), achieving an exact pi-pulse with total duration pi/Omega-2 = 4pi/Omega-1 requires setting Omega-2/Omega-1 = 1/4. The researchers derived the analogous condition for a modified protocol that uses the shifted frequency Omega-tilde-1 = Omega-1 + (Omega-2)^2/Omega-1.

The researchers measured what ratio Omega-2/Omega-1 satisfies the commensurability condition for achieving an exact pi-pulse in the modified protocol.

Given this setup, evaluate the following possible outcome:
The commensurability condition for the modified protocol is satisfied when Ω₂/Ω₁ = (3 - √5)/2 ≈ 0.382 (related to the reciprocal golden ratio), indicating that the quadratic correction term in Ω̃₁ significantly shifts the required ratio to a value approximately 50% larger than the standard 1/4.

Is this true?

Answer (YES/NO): NO